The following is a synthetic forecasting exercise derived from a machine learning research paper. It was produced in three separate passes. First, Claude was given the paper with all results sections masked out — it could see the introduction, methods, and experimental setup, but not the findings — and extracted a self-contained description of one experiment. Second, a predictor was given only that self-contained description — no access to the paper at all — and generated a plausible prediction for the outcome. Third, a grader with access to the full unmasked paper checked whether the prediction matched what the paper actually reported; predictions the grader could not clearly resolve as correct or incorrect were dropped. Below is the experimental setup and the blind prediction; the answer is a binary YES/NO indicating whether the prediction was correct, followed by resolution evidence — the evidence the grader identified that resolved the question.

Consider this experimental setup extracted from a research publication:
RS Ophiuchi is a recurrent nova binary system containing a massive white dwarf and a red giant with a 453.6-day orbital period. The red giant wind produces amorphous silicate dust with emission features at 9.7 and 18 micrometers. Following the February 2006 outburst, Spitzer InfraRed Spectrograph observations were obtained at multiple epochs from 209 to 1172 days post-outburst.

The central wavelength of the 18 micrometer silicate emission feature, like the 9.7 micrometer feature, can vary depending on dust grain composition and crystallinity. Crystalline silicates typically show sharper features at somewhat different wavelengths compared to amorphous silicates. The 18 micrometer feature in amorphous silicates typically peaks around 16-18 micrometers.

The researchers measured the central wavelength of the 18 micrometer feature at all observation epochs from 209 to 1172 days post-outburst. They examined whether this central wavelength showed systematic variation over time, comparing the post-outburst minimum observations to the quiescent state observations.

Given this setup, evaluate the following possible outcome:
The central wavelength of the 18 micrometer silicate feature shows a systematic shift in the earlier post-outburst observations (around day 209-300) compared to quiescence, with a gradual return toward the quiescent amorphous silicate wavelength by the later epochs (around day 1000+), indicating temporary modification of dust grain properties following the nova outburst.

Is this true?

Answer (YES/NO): NO